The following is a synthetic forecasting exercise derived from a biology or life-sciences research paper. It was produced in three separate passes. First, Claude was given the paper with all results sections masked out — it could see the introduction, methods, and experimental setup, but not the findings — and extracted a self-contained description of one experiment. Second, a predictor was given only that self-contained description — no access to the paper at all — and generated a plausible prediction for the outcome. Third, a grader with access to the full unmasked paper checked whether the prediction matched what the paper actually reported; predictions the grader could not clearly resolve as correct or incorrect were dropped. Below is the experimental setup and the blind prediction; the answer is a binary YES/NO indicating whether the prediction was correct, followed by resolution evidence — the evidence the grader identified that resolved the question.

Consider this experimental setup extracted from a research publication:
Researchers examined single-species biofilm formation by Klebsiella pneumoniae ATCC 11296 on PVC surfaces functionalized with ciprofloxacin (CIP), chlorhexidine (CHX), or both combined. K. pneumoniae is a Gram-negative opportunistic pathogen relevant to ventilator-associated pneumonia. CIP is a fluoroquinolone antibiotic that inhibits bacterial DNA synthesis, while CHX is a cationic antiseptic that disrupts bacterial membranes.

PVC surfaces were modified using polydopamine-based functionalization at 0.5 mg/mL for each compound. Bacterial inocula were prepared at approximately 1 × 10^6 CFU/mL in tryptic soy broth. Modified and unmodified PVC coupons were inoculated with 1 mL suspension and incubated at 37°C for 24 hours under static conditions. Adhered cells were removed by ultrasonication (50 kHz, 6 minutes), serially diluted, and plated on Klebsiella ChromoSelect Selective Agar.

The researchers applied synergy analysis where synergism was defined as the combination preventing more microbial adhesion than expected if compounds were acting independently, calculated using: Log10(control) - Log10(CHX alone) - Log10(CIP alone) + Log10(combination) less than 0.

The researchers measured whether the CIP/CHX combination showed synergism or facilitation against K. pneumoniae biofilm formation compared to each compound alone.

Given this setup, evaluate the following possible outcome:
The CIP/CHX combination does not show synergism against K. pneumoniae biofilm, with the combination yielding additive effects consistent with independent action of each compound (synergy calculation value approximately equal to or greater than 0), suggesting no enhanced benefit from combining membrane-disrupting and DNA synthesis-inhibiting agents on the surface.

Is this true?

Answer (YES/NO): NO